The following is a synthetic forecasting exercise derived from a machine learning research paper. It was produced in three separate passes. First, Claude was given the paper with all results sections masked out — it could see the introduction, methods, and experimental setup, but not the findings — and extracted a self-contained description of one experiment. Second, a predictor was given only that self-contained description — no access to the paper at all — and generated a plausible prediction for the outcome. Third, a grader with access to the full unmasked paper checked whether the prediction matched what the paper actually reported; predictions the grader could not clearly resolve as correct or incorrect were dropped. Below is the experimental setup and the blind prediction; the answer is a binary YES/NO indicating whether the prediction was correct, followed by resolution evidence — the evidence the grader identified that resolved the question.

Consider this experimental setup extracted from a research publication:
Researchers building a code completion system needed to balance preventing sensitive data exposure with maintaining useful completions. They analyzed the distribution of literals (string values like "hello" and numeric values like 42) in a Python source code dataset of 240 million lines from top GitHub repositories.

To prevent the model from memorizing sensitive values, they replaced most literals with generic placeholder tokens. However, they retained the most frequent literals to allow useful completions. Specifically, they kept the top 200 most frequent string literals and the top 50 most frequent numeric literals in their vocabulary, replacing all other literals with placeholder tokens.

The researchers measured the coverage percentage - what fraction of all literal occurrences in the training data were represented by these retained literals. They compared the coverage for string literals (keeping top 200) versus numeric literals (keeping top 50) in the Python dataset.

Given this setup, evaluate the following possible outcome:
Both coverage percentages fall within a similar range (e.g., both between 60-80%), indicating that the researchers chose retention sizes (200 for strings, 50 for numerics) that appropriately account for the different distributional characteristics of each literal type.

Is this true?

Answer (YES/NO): NO